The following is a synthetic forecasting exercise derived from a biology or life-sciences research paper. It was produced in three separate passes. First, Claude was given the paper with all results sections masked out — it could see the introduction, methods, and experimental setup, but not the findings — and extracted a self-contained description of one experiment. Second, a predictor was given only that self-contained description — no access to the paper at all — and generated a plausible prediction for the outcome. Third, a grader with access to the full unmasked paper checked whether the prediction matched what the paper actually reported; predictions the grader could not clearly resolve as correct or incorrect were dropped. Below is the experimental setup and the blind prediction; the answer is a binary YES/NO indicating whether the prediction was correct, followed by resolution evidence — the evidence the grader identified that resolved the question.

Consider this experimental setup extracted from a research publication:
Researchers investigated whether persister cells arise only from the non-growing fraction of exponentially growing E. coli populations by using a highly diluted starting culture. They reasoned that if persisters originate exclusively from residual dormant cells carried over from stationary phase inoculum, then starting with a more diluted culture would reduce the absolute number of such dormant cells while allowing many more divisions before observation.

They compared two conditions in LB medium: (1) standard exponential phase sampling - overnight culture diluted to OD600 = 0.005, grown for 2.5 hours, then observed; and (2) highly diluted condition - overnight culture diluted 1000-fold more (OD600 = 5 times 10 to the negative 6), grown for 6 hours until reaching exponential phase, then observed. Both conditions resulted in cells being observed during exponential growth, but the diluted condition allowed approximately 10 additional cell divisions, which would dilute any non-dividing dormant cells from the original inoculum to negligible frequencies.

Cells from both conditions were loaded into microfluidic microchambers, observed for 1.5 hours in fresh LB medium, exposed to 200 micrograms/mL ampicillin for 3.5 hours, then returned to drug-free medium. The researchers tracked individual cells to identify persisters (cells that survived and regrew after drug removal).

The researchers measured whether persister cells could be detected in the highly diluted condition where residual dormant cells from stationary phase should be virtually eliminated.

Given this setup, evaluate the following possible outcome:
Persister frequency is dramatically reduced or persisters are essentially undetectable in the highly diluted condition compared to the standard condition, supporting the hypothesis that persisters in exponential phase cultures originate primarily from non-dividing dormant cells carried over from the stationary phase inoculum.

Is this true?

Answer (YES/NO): NO